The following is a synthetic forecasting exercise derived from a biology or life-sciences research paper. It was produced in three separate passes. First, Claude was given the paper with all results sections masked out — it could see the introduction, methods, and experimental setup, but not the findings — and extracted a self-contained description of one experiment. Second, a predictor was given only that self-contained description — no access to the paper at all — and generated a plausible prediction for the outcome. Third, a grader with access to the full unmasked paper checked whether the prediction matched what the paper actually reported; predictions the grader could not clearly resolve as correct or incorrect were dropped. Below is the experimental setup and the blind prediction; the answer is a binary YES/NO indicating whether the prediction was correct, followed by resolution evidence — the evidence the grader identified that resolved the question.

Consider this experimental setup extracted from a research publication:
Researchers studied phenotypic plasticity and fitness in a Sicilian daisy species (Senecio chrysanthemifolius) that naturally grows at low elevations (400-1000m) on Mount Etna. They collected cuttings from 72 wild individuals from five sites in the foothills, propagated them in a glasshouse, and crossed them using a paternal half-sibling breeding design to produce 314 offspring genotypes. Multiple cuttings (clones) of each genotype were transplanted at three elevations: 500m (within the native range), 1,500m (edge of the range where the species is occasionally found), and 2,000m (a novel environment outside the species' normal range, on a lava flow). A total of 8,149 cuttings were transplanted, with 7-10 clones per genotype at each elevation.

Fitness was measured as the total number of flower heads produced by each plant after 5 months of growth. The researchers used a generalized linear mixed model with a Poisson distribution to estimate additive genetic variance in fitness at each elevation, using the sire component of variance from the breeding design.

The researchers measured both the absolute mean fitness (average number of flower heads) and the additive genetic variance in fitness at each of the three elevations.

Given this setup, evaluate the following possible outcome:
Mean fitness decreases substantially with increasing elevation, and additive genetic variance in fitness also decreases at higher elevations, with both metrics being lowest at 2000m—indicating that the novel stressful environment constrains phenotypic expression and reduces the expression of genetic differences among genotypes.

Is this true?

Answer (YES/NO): NO